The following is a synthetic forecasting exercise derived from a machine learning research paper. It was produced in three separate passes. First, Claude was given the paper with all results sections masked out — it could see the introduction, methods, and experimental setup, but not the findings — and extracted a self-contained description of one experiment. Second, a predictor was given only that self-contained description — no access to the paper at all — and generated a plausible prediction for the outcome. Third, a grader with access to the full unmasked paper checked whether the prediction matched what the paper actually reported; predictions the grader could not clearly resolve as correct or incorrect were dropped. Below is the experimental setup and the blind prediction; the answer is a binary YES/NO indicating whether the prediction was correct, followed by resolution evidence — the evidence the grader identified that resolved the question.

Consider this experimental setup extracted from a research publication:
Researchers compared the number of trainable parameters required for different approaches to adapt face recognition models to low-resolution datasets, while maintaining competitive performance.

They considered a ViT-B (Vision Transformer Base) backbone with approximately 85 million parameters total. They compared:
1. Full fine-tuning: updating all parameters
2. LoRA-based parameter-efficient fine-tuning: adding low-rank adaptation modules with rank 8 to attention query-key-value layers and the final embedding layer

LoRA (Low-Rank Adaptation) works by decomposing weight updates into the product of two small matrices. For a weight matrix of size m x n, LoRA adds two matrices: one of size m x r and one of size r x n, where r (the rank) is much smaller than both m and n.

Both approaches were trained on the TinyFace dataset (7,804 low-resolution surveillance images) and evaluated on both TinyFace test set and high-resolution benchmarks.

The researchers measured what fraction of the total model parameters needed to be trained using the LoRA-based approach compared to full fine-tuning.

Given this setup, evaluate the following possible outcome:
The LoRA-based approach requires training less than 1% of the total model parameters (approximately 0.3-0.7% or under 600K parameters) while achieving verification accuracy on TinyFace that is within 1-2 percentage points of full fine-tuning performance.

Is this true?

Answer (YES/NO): NO